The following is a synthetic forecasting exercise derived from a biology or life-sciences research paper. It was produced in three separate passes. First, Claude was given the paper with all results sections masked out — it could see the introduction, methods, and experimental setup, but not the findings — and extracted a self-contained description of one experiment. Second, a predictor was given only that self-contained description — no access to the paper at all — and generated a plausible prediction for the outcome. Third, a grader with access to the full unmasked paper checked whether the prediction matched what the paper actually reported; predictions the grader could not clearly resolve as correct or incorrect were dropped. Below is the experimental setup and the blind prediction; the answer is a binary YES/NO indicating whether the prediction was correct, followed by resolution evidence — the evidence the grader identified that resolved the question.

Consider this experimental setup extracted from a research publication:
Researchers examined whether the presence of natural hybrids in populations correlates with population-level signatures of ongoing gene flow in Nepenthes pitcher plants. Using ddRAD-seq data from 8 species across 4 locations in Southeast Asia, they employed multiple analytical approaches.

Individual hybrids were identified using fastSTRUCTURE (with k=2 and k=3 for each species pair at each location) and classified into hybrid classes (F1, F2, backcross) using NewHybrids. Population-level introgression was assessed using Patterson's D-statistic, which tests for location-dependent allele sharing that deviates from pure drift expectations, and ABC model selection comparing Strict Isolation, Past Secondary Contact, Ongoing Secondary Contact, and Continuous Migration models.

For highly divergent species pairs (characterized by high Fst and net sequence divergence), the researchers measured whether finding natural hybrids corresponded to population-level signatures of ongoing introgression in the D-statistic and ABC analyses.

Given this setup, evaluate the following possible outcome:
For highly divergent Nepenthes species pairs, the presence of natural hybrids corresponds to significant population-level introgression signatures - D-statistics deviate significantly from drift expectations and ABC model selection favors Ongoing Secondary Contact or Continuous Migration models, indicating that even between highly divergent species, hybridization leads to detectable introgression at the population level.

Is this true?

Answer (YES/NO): NO